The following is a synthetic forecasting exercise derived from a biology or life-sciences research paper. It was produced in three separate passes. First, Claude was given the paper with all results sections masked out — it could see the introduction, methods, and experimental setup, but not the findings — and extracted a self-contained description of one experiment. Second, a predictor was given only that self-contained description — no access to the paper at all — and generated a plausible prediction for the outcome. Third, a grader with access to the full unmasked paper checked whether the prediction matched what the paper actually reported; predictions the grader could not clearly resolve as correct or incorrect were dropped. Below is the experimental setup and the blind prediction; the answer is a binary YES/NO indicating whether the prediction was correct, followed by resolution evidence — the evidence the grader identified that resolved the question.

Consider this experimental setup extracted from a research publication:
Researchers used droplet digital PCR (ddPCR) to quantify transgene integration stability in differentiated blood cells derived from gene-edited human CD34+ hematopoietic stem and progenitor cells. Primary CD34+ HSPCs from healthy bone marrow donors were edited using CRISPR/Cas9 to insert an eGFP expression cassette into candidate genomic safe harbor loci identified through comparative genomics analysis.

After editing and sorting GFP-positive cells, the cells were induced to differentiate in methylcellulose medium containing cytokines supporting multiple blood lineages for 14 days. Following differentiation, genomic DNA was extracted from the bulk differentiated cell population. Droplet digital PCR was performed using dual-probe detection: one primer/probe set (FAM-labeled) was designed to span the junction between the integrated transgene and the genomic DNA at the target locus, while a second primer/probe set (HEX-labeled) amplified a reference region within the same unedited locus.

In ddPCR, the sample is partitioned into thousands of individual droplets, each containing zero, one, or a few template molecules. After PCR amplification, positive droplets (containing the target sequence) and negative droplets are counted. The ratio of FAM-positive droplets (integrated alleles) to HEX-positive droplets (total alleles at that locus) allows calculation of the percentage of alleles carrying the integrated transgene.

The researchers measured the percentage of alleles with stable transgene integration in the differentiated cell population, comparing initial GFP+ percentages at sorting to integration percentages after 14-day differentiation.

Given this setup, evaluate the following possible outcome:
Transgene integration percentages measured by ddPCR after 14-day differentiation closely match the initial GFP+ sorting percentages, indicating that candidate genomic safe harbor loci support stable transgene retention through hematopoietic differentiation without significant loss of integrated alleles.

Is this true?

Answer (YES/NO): NO